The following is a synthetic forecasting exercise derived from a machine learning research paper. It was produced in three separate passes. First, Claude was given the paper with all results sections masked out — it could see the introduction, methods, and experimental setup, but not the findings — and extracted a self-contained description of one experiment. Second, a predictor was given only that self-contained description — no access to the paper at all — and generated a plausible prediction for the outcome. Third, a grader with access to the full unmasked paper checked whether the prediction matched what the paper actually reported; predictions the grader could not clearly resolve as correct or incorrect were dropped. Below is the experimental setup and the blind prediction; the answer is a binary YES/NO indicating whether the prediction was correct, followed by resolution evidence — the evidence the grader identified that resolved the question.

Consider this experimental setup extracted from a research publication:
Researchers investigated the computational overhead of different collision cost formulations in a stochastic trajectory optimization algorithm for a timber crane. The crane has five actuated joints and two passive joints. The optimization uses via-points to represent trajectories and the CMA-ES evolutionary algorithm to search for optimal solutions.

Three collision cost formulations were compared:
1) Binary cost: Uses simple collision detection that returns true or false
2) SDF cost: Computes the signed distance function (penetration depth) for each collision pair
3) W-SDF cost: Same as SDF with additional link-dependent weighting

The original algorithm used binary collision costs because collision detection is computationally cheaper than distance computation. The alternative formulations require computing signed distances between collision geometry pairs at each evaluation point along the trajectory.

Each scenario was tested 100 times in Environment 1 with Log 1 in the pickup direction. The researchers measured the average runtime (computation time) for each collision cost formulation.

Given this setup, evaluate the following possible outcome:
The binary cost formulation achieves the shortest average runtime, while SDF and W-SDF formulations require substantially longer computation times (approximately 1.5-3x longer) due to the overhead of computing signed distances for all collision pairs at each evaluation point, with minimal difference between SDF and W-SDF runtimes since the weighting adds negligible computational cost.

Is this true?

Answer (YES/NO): NO